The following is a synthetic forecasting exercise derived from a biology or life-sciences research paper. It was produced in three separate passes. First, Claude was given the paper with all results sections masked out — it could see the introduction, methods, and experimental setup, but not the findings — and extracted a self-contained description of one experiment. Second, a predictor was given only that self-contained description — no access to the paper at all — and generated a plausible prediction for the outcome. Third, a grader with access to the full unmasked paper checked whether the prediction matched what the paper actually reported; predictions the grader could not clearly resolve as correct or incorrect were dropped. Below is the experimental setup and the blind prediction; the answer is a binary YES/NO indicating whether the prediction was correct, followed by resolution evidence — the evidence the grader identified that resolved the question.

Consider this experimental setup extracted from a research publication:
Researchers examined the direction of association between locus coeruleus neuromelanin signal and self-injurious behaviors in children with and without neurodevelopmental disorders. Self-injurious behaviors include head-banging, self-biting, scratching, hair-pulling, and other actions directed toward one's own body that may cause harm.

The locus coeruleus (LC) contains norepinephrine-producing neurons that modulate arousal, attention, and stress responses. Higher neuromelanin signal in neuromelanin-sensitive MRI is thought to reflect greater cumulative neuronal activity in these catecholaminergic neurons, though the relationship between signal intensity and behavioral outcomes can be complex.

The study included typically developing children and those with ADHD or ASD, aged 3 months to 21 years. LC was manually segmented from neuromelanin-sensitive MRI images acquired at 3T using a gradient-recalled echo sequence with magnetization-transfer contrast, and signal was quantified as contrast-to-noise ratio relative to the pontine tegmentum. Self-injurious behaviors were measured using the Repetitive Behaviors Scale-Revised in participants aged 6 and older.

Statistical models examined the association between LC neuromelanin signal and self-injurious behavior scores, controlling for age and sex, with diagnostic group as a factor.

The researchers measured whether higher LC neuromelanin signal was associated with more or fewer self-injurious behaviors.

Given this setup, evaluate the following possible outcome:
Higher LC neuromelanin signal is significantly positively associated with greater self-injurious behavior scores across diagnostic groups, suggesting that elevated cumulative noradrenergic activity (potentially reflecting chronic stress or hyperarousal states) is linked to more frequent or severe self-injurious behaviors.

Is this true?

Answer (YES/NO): NO